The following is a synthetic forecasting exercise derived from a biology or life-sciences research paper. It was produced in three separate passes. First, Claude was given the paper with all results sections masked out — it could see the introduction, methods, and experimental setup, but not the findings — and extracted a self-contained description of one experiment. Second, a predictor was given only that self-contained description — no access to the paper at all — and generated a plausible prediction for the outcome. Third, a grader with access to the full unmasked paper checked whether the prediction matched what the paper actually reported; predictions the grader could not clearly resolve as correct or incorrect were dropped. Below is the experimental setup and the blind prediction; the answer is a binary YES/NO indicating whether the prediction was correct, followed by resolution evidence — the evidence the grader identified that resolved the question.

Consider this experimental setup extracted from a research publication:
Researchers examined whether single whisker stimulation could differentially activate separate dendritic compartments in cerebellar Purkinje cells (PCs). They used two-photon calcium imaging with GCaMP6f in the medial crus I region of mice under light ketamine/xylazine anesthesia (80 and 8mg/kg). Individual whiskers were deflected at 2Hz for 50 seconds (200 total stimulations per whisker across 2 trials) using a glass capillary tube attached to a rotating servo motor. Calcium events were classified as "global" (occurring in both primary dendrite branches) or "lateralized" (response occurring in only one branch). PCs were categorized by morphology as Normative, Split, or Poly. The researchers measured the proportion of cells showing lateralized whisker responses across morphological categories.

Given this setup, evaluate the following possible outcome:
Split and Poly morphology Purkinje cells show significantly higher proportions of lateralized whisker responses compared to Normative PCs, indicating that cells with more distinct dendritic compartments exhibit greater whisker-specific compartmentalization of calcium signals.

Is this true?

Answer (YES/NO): YES